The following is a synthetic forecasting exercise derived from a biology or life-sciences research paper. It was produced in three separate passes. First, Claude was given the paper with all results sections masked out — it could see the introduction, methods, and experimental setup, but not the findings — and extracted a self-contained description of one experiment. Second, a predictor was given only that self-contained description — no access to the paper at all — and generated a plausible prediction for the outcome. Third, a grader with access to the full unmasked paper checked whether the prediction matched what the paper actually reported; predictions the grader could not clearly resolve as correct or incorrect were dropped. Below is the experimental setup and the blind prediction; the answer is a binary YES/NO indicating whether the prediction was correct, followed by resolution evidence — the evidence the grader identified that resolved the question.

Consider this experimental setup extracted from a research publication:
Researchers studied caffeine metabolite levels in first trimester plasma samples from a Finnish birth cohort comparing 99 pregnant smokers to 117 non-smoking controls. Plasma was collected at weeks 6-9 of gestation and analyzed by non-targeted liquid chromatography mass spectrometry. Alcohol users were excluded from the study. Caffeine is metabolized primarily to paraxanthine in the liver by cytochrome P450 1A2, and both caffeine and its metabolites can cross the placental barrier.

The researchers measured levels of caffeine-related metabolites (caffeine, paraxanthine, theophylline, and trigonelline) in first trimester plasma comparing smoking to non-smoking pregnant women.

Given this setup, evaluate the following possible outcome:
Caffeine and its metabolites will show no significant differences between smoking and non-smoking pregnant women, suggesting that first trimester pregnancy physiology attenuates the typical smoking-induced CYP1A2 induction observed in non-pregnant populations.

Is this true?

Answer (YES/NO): NO